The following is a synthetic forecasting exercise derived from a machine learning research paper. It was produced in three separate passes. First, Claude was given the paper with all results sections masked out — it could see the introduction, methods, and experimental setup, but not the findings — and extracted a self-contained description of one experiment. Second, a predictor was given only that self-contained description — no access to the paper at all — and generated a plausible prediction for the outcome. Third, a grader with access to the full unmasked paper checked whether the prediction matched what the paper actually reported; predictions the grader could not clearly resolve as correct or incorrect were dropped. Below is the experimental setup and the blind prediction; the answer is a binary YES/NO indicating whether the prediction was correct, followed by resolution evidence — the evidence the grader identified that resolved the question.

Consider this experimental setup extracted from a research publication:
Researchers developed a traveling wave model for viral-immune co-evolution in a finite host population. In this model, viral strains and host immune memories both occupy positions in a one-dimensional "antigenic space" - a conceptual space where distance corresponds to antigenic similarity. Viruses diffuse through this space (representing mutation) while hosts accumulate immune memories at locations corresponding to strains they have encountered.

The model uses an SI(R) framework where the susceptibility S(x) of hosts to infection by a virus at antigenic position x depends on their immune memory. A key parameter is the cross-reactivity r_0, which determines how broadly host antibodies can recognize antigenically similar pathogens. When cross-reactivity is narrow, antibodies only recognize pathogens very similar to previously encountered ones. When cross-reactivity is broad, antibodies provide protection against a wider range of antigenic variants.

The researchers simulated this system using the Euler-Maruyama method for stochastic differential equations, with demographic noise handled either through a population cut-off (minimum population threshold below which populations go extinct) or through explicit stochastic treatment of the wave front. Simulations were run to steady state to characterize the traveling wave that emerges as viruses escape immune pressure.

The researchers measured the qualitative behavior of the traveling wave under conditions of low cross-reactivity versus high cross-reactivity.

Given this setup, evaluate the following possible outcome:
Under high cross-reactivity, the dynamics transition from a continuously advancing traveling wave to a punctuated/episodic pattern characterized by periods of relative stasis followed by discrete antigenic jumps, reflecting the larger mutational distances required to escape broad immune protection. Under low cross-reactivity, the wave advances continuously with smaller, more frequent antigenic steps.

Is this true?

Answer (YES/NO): NO